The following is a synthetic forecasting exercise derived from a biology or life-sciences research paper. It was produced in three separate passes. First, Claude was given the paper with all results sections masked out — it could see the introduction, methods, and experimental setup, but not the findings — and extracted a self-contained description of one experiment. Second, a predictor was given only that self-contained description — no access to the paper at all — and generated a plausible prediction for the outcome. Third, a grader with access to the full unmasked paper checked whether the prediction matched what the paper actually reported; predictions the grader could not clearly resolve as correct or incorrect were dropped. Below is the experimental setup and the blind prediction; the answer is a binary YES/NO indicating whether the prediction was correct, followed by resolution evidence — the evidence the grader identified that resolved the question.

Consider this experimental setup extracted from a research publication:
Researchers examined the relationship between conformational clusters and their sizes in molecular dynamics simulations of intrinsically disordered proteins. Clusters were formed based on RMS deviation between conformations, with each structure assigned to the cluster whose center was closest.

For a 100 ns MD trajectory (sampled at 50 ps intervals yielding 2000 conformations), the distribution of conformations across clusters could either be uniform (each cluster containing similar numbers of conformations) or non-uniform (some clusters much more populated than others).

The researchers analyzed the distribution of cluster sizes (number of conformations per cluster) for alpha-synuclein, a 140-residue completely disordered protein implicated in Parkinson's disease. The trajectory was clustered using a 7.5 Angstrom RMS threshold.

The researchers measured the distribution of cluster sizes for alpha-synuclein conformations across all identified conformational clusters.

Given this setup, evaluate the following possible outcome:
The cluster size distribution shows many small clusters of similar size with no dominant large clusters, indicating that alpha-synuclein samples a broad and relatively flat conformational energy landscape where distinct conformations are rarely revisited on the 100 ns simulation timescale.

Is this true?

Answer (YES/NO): NO